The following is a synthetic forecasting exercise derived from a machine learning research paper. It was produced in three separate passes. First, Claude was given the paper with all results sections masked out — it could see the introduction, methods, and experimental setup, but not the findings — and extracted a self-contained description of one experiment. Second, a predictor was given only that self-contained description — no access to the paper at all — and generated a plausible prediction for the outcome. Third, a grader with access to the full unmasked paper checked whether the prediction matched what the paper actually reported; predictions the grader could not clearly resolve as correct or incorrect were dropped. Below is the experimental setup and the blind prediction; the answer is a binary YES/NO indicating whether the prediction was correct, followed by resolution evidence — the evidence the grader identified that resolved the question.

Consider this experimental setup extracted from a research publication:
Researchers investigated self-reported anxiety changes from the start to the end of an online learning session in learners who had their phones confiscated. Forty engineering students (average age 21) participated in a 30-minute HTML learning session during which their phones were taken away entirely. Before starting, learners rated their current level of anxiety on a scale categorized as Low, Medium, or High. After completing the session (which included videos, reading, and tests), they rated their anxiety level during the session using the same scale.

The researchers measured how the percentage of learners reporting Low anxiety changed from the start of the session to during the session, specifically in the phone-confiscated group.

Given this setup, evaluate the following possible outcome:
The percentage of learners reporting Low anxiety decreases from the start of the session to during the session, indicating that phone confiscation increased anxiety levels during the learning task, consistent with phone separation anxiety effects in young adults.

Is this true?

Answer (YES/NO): NO